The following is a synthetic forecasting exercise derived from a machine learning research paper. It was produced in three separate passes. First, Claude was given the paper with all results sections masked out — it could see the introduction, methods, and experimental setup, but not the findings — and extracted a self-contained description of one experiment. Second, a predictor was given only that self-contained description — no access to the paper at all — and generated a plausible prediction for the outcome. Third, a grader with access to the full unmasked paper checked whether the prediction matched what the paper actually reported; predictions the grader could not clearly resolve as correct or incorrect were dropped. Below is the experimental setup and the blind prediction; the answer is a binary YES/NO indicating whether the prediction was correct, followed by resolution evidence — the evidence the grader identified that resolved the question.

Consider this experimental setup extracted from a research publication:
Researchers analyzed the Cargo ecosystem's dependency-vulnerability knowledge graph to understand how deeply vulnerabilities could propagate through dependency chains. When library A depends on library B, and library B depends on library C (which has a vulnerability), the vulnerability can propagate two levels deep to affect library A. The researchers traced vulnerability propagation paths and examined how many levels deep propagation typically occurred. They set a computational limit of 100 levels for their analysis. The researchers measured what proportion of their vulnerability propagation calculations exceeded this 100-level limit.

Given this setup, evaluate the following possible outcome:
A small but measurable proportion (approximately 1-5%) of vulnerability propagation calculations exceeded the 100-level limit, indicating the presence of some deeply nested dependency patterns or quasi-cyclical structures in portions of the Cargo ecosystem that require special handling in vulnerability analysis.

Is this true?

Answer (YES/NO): YES